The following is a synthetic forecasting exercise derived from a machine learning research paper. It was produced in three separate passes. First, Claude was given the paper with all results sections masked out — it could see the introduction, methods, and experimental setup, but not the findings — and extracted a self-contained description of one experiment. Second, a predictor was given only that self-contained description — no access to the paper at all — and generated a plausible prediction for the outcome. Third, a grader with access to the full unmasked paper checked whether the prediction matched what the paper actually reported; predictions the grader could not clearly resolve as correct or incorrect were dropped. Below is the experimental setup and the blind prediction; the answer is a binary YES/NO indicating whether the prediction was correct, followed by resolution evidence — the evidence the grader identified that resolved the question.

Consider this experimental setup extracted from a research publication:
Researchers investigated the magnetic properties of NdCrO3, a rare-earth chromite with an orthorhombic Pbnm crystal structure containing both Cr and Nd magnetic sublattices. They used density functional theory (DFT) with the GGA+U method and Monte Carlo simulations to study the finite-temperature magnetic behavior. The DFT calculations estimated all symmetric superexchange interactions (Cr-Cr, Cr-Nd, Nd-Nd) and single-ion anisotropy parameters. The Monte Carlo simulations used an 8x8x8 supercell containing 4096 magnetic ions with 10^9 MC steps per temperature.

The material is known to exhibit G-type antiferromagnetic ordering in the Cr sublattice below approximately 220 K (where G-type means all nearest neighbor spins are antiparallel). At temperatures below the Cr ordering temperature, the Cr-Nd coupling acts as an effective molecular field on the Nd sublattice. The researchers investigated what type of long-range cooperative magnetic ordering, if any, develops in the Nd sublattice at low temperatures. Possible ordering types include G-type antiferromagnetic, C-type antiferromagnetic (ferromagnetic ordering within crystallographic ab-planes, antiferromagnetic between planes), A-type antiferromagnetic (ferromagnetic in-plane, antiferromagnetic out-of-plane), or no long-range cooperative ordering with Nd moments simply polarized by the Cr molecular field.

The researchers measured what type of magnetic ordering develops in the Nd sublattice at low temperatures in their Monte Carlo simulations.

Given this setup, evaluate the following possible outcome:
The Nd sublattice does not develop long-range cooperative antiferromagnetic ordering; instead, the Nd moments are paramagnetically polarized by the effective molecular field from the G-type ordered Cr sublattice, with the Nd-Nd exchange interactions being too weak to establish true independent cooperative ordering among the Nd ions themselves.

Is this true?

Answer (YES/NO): NO